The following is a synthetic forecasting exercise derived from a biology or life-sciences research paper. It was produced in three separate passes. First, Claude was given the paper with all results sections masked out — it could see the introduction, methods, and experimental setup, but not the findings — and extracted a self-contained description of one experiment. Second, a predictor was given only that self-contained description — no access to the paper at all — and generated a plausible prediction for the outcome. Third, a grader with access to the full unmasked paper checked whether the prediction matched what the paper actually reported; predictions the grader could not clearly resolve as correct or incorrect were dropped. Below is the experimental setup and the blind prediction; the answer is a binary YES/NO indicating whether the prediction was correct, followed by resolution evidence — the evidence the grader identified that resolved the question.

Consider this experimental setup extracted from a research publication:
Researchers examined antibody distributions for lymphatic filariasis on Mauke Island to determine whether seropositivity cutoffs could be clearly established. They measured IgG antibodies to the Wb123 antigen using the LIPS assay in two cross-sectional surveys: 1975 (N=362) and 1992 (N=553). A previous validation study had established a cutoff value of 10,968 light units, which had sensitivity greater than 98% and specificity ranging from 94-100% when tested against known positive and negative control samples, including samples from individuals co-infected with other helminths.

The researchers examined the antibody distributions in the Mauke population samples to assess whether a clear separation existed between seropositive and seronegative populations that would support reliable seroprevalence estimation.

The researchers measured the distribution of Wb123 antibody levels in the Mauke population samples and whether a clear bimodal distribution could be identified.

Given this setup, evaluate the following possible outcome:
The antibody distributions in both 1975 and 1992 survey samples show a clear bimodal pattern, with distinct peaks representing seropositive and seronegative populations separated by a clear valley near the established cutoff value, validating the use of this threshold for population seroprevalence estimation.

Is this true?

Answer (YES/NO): NO